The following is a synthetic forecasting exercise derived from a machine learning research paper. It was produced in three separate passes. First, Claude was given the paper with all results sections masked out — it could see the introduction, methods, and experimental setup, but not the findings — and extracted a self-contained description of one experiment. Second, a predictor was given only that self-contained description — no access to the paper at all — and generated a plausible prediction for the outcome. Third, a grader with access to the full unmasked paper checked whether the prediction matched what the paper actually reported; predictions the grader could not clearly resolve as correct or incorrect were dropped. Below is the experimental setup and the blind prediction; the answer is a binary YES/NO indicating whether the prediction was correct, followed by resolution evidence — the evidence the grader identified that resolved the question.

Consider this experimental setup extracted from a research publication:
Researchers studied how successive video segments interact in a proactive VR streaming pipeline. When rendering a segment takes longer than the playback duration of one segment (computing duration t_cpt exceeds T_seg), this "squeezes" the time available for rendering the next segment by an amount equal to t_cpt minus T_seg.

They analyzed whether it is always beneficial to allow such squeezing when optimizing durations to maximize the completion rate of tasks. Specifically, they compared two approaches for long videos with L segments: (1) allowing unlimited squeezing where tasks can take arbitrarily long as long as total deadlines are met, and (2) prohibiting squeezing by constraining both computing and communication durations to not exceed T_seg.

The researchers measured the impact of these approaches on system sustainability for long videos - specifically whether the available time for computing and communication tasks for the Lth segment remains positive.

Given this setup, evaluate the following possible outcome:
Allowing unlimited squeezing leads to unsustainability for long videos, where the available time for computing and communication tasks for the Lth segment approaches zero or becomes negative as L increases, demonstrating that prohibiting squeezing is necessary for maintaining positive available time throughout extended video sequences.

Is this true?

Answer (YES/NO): YES